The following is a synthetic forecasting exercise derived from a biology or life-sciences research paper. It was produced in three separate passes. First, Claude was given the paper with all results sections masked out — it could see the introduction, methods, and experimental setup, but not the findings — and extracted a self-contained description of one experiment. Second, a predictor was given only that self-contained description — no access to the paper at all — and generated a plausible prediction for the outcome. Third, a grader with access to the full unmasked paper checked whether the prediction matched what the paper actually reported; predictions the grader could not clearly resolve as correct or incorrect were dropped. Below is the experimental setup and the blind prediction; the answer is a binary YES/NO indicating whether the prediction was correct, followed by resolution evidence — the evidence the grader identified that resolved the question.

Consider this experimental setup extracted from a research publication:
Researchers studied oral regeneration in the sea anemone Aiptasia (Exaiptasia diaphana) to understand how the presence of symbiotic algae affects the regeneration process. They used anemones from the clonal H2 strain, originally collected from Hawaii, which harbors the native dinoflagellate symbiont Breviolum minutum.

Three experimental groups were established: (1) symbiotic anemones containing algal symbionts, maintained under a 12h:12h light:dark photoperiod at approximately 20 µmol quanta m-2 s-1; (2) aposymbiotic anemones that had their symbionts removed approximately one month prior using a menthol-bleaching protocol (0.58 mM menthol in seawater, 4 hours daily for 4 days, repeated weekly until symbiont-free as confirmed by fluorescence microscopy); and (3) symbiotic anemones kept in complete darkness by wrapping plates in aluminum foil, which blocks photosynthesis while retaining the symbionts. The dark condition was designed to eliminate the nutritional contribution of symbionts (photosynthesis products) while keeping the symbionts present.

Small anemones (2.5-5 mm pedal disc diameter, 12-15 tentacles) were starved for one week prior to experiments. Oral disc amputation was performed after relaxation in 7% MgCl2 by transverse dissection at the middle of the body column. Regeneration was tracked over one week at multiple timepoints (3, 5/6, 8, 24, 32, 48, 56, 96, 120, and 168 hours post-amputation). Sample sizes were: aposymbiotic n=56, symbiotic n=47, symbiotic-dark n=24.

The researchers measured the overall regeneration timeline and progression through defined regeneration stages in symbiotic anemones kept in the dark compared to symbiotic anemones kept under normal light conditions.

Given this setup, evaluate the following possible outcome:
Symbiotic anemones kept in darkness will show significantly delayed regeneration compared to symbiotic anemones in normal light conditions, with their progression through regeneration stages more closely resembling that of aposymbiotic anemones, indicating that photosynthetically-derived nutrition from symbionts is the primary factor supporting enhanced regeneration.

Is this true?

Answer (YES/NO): NO